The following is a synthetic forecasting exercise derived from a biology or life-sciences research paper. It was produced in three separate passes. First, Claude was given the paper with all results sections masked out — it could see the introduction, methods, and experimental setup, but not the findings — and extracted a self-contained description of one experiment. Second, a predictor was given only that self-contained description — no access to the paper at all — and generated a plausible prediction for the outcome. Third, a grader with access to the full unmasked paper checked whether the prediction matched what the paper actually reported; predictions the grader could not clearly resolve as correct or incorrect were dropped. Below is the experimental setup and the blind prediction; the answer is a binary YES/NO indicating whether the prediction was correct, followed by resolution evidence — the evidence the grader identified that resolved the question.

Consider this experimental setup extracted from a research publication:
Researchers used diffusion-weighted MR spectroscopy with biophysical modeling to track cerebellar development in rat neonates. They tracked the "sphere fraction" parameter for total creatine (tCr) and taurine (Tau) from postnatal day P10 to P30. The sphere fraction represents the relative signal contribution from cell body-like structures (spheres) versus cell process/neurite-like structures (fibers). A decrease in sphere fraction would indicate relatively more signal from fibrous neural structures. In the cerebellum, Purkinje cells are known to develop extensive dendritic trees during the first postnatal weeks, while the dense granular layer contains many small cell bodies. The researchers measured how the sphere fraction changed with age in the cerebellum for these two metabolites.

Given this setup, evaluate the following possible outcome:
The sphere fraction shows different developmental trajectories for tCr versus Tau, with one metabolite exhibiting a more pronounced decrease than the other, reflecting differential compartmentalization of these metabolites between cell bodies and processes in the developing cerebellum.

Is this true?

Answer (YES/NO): NO